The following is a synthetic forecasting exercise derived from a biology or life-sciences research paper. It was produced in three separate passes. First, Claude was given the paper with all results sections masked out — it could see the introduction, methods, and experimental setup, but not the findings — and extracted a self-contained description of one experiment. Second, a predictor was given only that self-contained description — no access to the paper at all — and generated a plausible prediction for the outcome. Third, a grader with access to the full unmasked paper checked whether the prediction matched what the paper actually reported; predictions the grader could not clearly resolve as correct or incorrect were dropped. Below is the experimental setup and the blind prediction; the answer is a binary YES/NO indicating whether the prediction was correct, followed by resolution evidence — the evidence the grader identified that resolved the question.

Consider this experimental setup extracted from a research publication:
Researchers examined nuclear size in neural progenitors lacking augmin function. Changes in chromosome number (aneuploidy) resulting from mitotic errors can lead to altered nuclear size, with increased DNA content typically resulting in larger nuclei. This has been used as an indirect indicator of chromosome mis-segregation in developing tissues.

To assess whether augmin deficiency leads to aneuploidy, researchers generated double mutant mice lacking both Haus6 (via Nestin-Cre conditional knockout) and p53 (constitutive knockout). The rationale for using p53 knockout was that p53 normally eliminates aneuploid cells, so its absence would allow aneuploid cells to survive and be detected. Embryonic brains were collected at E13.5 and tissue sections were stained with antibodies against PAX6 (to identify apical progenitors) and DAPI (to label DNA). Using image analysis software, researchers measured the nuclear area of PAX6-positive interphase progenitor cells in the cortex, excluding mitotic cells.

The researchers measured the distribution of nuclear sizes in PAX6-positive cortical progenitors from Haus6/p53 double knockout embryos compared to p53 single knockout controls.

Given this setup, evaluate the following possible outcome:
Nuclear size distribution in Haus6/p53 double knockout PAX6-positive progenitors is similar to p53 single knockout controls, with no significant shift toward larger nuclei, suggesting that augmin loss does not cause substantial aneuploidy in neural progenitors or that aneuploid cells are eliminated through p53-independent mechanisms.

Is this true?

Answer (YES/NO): NO